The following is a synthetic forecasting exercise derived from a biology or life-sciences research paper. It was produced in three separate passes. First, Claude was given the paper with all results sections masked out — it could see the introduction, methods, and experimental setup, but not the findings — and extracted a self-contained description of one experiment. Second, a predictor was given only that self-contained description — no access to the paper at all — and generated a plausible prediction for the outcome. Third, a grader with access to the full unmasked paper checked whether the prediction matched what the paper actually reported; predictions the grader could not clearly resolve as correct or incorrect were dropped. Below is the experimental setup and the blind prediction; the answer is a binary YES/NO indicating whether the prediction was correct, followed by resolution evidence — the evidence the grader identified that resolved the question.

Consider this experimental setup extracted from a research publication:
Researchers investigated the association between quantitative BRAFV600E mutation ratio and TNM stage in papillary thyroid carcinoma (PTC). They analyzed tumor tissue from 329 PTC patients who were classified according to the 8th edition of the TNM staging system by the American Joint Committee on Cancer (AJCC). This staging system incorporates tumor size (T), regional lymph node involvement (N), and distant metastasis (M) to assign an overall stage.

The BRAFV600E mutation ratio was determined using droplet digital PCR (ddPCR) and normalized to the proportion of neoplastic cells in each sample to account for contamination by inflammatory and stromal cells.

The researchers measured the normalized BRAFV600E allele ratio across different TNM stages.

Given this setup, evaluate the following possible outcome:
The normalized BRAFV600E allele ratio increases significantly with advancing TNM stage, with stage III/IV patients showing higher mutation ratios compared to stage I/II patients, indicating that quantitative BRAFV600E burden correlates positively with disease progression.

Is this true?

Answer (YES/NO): YES